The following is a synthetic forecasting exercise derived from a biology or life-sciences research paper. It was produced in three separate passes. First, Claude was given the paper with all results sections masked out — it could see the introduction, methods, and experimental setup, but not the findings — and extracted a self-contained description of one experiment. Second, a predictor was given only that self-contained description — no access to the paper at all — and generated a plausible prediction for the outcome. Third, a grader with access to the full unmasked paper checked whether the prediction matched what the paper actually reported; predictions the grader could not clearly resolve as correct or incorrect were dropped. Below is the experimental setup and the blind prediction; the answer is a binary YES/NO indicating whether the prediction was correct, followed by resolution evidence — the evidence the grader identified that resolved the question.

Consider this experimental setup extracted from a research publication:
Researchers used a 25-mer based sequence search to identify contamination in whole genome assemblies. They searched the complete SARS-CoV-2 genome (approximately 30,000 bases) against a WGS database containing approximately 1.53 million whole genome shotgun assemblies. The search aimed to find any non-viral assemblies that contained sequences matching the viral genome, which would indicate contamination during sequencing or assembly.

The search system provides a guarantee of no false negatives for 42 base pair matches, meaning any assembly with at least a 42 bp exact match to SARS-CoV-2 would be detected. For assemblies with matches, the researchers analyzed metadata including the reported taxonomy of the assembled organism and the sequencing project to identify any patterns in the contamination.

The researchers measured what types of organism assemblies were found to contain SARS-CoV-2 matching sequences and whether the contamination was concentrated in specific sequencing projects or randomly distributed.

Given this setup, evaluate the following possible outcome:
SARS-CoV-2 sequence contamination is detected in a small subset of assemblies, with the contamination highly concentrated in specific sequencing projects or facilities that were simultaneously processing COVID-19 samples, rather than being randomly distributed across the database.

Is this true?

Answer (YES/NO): YES